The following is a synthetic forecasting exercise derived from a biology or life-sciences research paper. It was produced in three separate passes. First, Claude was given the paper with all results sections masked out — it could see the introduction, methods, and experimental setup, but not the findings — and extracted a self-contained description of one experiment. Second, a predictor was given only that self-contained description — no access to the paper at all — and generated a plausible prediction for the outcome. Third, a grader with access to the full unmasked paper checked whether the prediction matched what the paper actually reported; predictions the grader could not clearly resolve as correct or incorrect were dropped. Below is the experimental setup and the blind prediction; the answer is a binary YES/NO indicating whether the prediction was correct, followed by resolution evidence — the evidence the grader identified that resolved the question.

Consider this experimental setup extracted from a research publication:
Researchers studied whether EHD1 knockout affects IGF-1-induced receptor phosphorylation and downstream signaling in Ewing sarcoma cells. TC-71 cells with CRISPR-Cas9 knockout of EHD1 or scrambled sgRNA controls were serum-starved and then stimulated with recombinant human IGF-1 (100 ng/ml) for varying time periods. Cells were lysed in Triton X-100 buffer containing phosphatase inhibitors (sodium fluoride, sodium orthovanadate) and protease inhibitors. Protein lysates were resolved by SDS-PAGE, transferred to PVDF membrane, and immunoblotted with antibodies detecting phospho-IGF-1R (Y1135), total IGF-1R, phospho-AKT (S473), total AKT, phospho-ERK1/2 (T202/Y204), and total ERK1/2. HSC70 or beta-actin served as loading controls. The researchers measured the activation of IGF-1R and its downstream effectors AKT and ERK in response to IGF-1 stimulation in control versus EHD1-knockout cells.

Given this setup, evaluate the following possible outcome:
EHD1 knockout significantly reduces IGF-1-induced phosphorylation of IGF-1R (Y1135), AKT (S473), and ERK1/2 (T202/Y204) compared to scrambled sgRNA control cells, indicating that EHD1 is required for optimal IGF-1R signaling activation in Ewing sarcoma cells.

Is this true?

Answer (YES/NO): YES